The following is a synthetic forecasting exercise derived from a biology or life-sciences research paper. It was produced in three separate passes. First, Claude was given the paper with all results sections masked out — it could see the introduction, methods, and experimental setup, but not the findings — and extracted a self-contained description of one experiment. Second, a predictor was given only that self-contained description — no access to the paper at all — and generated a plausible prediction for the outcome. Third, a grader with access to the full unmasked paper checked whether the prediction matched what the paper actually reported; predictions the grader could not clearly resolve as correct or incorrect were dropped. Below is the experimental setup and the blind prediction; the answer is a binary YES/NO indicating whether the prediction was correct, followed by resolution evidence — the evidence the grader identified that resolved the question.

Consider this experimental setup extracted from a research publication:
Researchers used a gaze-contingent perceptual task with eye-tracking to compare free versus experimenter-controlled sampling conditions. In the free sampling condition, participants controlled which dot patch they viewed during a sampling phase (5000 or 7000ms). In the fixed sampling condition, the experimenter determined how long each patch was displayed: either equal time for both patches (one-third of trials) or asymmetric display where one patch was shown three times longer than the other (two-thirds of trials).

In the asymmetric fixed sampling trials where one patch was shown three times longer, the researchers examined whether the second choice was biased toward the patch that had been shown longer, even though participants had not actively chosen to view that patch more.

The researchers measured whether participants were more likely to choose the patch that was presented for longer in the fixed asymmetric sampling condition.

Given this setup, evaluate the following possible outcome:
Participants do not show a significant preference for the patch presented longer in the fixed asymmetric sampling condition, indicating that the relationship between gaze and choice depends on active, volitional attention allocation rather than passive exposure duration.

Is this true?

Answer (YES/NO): YES